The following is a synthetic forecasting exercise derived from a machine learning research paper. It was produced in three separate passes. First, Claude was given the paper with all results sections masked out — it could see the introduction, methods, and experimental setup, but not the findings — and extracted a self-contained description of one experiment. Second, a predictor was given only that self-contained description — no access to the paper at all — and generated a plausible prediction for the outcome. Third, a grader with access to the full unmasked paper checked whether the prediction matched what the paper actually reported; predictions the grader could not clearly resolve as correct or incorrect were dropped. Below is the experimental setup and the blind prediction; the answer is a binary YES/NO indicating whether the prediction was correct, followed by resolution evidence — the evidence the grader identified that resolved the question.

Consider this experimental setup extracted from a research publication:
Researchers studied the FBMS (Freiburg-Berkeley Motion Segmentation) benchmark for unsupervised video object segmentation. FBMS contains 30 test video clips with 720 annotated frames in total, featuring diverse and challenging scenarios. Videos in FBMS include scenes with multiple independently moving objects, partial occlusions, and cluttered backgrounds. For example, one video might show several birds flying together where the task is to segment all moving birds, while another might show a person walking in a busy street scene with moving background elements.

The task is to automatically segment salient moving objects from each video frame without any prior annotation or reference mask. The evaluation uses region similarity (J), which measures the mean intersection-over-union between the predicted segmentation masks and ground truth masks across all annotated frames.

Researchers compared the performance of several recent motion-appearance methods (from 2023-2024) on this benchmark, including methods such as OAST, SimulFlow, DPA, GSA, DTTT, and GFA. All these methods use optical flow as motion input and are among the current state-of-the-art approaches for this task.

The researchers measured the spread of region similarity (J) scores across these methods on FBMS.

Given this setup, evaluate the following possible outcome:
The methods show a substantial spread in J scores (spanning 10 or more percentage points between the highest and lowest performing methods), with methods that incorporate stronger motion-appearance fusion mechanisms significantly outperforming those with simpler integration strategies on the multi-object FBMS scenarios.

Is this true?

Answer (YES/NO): NO